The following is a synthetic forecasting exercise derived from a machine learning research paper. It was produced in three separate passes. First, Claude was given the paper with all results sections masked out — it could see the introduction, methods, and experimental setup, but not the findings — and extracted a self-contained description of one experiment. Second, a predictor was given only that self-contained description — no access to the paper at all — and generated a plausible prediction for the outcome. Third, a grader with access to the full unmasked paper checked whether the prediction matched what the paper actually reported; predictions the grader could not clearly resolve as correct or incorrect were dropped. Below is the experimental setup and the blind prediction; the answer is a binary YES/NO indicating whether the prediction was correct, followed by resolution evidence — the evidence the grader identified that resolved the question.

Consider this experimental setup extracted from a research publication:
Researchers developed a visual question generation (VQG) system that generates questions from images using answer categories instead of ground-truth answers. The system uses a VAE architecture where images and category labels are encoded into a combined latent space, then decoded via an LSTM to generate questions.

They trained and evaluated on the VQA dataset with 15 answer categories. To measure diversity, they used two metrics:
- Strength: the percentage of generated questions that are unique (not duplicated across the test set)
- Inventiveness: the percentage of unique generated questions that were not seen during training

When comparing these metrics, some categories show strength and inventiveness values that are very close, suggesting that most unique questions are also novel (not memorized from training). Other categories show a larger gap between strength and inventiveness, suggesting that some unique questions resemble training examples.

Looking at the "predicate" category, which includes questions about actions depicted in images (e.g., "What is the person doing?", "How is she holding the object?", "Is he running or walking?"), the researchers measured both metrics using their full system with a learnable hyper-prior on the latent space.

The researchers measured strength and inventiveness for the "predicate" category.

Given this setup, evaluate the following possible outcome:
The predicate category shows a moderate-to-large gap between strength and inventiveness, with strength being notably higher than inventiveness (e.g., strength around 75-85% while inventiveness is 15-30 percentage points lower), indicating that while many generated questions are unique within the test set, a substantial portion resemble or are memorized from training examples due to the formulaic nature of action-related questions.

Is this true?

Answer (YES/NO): NO